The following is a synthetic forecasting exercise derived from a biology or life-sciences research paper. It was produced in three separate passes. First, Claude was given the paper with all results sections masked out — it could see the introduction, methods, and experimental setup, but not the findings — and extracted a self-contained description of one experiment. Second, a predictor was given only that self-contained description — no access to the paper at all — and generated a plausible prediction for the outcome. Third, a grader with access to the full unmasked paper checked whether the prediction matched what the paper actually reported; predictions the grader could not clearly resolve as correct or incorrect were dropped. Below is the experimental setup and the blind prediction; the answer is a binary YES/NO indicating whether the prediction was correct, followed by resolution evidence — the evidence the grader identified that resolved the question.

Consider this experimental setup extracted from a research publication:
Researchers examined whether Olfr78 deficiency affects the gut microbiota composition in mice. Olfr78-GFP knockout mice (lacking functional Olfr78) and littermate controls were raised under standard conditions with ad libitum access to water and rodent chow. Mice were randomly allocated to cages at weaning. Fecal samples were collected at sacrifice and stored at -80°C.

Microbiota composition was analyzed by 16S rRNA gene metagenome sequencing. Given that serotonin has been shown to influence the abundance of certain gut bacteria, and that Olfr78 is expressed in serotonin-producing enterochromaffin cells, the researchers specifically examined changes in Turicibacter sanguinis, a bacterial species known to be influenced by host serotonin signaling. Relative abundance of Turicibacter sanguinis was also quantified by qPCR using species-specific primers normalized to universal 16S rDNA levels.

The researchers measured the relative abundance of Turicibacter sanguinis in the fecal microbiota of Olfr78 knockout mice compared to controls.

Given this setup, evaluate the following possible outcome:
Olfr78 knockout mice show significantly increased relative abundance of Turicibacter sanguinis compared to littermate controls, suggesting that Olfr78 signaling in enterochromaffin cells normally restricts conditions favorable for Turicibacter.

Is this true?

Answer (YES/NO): NO